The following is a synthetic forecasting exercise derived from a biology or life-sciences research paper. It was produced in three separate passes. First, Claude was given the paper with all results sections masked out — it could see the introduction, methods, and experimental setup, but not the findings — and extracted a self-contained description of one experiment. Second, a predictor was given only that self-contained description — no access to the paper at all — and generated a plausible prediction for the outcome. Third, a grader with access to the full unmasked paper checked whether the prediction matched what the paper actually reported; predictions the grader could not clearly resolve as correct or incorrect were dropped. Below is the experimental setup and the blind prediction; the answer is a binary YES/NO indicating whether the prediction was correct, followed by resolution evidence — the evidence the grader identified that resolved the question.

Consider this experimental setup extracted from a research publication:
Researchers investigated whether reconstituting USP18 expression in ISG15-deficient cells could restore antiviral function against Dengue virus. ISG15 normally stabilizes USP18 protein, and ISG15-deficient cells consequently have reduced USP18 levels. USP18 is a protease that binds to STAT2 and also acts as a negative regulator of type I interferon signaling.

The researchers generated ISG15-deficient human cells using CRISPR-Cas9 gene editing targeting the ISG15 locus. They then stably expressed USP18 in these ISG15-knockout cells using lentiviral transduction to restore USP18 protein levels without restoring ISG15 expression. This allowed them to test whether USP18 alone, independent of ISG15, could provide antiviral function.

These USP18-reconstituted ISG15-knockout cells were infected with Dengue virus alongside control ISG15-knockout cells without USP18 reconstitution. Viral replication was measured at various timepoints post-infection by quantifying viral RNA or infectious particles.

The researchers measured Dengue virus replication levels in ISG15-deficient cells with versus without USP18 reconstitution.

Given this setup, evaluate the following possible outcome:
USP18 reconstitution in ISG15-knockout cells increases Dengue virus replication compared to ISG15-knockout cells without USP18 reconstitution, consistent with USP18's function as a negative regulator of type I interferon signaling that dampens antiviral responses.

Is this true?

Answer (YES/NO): NO